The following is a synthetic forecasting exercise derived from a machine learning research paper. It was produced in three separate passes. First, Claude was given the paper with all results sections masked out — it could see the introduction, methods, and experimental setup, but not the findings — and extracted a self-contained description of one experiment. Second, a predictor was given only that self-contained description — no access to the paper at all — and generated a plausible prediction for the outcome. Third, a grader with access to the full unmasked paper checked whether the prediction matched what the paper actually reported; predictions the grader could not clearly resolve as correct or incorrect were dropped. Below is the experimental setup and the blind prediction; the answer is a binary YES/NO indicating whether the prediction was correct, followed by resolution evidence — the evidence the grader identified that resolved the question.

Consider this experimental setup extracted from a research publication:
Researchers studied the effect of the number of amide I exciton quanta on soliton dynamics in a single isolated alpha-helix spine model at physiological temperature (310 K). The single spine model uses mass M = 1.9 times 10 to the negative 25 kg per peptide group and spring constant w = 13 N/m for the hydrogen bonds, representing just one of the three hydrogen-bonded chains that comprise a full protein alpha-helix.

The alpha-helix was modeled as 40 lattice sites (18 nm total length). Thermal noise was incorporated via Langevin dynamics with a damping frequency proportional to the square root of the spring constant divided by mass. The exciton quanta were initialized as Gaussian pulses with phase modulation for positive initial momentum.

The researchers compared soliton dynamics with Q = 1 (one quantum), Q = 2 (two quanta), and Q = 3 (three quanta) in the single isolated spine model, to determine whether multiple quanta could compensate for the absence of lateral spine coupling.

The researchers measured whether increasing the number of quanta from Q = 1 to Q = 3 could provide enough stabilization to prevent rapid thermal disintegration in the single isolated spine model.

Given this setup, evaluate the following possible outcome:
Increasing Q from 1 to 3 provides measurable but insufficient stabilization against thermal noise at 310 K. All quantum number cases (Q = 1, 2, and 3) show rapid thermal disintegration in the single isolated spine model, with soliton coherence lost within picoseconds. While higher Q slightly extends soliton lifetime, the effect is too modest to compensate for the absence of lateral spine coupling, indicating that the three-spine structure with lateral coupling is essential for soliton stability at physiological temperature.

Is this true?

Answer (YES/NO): YES